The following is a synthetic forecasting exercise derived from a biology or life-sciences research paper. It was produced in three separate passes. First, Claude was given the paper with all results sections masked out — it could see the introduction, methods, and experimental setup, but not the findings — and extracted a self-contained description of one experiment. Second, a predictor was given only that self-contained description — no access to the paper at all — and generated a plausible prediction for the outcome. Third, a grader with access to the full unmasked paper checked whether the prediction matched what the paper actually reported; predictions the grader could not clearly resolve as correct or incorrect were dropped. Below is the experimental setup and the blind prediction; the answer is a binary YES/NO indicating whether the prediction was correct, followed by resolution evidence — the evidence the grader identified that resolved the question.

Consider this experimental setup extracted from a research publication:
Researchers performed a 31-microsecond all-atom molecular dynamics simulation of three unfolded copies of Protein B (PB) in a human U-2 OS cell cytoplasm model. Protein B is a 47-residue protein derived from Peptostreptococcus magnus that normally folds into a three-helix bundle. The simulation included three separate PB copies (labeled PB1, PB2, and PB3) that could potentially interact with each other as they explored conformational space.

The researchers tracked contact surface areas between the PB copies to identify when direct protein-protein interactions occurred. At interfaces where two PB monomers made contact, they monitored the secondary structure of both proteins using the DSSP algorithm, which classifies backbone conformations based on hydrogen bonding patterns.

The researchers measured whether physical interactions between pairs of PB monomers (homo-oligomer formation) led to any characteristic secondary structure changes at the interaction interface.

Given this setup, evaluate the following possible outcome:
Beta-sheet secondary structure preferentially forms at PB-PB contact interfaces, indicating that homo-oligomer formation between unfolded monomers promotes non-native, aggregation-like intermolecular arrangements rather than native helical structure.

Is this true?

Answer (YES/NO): YES